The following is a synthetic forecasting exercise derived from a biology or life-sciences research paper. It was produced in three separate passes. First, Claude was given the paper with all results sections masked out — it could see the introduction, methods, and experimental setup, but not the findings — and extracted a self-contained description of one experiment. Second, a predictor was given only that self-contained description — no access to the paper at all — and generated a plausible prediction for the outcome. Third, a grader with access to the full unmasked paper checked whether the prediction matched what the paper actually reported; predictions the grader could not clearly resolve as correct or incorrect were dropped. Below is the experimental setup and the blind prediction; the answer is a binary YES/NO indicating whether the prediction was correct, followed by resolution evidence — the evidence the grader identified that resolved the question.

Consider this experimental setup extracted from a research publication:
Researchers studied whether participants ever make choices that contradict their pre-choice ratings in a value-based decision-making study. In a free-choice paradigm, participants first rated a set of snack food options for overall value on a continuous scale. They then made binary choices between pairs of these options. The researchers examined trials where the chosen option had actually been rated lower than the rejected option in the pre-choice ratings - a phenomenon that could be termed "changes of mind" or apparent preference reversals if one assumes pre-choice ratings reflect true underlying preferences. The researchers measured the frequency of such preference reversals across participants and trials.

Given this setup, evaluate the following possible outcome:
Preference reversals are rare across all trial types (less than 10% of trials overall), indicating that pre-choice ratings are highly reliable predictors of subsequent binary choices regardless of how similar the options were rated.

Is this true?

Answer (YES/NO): NO